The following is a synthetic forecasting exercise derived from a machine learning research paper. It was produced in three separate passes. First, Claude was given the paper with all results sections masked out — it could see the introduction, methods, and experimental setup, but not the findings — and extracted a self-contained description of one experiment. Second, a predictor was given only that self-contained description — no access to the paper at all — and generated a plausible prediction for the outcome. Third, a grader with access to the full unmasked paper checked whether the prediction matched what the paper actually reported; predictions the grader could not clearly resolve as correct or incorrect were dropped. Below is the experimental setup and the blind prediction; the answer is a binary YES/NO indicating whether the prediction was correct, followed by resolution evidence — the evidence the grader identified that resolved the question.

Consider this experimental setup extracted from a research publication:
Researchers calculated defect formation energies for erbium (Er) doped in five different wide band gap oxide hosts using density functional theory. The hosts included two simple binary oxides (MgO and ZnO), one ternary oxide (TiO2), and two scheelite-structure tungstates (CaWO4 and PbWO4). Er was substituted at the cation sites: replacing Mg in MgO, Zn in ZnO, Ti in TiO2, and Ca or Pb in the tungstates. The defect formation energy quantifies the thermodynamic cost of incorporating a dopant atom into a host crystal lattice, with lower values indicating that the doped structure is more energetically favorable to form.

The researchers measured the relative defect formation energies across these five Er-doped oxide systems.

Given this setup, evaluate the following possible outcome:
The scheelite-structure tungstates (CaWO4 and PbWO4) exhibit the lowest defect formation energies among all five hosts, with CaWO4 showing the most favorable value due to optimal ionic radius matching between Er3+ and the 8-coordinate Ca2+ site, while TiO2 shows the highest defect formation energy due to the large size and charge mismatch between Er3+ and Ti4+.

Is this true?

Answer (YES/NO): NO